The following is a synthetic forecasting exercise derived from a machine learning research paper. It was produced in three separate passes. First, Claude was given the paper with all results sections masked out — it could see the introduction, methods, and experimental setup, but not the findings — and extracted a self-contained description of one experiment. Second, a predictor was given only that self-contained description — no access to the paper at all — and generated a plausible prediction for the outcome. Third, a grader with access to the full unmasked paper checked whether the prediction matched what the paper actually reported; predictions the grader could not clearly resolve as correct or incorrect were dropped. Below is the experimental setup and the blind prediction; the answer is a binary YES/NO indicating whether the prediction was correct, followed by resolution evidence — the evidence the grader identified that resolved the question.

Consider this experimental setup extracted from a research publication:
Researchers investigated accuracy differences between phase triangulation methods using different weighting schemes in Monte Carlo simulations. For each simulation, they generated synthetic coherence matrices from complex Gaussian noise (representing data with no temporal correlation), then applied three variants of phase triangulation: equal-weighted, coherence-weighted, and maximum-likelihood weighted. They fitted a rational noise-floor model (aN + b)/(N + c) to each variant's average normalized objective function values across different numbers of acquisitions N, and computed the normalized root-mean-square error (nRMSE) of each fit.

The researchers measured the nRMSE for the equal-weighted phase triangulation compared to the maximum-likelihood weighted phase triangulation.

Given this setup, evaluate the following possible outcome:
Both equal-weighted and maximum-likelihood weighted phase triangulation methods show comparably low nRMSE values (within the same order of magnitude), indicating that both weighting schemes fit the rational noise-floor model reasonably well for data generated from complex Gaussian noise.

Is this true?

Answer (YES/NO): YES